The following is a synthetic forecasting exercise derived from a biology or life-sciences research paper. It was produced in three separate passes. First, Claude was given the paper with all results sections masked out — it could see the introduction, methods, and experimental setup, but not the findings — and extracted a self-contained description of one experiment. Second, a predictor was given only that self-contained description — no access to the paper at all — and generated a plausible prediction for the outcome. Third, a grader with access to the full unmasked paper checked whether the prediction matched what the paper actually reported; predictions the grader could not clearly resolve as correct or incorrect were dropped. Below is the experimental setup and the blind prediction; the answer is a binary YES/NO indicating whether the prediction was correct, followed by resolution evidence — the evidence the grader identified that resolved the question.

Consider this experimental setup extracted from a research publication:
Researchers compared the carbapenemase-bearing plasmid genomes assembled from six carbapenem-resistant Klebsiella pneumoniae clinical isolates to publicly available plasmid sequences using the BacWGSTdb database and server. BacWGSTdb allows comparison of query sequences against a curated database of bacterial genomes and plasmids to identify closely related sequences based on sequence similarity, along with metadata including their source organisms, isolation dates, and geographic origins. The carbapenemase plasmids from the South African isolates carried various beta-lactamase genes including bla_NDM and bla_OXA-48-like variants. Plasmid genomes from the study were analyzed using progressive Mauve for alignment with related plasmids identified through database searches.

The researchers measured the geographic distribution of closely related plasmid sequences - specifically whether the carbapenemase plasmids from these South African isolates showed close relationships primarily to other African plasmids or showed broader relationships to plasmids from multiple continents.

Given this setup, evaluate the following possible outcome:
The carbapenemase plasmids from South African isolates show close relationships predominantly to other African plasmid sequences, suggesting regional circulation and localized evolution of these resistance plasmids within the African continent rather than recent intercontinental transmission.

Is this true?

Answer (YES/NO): NO